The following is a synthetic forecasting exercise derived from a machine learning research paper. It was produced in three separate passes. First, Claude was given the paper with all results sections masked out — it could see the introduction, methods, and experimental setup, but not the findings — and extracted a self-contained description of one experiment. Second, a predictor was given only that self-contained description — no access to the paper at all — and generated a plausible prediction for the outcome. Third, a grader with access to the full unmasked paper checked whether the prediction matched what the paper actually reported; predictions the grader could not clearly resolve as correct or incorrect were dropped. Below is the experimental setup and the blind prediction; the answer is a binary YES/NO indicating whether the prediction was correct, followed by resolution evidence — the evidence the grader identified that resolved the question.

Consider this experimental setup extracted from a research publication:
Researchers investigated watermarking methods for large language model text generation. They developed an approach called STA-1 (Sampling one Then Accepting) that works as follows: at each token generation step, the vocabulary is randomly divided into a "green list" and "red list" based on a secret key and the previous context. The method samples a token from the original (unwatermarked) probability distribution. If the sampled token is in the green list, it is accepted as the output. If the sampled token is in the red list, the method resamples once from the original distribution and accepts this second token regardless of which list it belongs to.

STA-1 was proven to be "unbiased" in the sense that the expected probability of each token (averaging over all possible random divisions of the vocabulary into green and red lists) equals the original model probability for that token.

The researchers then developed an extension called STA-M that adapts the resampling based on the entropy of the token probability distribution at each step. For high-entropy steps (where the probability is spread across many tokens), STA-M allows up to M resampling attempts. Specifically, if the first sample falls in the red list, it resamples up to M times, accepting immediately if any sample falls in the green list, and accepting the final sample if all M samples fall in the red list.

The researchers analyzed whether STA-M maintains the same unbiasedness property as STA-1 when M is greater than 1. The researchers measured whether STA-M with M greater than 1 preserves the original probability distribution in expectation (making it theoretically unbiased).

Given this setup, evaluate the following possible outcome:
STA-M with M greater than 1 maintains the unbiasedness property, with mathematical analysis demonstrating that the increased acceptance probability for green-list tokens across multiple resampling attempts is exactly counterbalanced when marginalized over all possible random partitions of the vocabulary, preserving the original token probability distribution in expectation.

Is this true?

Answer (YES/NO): NO